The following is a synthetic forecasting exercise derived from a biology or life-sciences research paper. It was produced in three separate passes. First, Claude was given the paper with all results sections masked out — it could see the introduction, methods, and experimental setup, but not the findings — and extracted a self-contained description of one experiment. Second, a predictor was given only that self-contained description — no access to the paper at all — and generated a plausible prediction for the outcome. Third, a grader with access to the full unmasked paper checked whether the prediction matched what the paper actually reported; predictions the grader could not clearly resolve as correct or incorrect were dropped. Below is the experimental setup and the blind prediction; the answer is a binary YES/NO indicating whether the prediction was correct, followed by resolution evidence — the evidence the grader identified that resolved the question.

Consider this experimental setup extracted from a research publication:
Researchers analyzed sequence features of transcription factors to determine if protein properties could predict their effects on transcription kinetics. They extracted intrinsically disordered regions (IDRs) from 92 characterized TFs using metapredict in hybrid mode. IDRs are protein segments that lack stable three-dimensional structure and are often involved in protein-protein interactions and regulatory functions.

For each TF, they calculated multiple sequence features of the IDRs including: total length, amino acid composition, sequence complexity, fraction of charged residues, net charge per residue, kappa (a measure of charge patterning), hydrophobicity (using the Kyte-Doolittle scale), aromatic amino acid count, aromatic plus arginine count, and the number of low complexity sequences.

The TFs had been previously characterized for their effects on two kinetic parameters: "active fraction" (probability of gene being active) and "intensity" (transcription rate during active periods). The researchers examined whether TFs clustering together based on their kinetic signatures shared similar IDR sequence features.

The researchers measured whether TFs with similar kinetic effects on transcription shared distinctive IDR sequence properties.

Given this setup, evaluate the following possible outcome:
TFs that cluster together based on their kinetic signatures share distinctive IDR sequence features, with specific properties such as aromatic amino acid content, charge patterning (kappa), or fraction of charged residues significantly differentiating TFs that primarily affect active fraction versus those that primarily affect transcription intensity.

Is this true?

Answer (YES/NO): NO